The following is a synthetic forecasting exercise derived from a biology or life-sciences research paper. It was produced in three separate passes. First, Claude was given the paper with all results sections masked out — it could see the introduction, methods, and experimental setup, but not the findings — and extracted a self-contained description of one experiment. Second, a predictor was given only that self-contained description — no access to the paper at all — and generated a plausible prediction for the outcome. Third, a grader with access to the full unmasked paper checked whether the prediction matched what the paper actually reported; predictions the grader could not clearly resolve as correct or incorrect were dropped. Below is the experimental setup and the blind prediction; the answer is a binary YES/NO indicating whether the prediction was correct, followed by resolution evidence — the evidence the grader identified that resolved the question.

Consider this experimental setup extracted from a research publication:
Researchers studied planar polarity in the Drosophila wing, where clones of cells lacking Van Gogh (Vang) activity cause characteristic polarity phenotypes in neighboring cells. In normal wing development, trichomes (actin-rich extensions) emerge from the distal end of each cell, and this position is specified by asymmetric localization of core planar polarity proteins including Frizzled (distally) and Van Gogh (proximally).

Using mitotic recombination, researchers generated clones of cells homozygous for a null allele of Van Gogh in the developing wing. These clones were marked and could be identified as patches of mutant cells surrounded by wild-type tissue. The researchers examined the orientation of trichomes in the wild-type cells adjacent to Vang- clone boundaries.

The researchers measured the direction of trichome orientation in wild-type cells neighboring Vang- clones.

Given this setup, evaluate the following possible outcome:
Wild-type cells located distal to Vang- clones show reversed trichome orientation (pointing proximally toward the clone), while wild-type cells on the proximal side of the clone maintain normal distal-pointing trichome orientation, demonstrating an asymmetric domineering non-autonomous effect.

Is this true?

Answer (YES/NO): NO